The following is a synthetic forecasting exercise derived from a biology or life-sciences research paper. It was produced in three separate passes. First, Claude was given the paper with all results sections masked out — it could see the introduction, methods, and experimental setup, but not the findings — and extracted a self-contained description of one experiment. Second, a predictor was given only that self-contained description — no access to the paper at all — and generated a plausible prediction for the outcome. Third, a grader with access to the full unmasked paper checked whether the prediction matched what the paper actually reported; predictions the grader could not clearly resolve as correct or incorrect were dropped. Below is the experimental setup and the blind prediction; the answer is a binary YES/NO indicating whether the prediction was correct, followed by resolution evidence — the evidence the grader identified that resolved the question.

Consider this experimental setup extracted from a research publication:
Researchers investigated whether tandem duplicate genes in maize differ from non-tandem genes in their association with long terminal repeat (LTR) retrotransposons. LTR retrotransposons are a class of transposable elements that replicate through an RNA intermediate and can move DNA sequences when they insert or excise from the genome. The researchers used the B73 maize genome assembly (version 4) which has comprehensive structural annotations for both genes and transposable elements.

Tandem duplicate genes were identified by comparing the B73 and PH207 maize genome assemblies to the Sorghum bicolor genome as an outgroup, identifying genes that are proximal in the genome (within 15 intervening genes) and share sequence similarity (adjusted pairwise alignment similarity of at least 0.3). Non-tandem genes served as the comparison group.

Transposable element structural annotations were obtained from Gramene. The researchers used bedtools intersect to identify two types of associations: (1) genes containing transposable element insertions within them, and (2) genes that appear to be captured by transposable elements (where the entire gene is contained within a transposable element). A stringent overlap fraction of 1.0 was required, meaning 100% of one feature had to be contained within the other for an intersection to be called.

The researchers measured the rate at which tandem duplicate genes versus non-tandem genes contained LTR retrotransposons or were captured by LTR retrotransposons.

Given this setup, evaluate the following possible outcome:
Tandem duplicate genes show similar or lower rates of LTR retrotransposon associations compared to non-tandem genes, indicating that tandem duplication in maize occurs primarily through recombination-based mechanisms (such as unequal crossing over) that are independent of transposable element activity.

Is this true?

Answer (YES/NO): NO